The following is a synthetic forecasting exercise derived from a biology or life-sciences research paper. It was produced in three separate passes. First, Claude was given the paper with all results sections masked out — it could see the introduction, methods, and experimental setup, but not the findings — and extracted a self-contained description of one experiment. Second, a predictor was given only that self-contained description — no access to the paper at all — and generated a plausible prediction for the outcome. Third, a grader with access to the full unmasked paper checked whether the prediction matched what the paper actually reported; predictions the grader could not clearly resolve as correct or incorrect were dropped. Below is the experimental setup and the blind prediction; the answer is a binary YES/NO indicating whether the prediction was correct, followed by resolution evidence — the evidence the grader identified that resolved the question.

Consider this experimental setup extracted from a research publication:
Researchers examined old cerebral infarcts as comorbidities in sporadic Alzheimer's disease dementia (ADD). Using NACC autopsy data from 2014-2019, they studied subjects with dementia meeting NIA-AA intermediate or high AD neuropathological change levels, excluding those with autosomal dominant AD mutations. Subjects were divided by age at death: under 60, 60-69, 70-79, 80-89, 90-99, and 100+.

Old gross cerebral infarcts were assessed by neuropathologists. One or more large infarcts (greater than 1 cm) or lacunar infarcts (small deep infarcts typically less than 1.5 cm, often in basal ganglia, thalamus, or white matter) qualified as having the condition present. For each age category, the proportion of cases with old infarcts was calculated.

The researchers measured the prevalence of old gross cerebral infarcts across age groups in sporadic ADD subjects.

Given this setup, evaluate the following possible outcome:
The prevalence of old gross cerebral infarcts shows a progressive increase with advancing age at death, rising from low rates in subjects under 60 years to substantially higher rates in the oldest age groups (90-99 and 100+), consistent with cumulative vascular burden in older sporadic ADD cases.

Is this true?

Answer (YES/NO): YES